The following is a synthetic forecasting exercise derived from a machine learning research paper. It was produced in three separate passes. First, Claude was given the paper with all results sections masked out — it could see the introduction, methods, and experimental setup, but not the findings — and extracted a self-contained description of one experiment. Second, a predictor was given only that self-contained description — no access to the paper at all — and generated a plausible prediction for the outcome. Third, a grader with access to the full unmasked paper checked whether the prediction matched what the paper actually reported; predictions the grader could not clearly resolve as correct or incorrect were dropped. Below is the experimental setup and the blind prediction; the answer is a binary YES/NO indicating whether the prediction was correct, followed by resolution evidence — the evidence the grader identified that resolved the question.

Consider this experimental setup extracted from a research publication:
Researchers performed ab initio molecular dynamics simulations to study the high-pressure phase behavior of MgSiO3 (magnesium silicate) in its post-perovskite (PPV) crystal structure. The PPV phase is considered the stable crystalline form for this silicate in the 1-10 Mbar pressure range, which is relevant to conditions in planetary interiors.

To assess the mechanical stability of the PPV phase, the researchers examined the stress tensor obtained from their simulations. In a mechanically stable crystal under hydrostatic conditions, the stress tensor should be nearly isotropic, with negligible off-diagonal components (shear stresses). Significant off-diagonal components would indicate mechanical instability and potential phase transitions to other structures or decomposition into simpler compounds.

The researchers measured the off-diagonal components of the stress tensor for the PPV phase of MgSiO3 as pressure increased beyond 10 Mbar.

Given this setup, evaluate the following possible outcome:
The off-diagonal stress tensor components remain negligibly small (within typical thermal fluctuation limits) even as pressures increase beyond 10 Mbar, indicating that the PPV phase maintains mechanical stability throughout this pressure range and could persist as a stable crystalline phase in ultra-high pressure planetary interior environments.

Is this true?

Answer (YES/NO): NO